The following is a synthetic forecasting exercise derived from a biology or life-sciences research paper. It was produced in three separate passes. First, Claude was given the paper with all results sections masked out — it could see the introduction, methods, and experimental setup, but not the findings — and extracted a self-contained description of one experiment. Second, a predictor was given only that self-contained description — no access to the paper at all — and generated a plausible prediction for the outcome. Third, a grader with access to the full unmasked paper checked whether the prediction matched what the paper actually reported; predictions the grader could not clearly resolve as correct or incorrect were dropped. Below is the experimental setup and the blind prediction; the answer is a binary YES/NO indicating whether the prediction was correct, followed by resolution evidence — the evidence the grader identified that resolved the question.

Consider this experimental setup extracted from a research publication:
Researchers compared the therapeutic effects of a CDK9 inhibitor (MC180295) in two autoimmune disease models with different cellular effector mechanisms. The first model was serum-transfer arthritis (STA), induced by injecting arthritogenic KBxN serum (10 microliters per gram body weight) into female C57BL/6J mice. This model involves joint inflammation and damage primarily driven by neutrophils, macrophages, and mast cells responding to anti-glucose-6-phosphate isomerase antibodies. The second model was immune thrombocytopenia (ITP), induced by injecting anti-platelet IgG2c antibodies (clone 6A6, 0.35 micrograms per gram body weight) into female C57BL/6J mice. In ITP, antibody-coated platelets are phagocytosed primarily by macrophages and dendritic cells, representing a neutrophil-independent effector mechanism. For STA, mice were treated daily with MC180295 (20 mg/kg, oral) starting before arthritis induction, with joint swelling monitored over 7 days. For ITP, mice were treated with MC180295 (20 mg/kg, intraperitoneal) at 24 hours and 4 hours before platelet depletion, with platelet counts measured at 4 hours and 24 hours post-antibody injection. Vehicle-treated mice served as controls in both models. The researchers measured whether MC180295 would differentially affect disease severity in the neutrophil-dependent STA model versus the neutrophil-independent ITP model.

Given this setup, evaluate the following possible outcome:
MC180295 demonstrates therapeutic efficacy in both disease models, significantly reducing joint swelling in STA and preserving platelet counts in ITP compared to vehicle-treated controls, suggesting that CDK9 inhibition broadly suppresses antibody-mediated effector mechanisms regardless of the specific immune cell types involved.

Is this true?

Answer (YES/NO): NO